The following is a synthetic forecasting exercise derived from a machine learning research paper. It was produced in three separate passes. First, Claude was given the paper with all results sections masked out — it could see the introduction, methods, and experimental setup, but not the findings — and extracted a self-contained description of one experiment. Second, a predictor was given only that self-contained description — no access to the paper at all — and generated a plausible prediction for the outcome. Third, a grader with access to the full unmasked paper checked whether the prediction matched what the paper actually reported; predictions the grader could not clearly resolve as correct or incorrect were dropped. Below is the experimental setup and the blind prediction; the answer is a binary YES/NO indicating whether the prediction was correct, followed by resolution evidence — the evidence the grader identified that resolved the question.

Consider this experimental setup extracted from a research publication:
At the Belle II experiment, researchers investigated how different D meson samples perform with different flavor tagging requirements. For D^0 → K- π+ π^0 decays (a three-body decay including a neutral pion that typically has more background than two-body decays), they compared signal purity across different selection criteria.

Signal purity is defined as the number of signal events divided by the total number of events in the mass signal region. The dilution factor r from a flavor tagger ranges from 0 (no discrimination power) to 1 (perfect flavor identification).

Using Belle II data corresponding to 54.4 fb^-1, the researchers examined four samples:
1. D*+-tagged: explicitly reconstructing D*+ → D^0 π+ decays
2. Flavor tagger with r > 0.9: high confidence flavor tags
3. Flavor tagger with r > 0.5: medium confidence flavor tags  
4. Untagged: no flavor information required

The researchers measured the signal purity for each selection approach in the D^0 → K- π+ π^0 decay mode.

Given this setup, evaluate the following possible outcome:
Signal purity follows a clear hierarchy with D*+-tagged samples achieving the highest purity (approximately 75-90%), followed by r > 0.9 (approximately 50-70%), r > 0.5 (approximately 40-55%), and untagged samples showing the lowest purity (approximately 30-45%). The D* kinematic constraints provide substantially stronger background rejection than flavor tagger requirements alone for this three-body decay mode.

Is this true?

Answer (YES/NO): NO